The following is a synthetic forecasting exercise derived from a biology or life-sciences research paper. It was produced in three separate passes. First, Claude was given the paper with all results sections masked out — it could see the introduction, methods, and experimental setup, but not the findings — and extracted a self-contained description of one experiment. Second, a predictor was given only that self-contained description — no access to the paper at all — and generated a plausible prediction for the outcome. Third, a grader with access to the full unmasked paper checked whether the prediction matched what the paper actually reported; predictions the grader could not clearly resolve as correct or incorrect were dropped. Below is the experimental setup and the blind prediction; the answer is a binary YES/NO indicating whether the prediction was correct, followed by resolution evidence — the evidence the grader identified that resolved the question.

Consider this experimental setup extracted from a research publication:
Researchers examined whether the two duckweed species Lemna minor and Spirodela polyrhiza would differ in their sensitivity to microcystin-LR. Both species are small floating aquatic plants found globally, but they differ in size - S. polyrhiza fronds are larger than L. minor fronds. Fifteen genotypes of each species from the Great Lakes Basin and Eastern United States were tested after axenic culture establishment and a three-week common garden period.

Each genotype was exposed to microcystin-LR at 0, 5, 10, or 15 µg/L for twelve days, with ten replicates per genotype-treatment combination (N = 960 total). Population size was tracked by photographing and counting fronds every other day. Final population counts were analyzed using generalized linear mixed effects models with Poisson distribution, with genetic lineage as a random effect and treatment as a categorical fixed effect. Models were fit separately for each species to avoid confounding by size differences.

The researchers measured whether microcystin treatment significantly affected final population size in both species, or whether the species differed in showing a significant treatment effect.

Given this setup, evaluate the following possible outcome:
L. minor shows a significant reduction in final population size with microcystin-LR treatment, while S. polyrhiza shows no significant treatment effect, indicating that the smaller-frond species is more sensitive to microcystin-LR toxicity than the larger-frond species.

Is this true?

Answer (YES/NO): NO